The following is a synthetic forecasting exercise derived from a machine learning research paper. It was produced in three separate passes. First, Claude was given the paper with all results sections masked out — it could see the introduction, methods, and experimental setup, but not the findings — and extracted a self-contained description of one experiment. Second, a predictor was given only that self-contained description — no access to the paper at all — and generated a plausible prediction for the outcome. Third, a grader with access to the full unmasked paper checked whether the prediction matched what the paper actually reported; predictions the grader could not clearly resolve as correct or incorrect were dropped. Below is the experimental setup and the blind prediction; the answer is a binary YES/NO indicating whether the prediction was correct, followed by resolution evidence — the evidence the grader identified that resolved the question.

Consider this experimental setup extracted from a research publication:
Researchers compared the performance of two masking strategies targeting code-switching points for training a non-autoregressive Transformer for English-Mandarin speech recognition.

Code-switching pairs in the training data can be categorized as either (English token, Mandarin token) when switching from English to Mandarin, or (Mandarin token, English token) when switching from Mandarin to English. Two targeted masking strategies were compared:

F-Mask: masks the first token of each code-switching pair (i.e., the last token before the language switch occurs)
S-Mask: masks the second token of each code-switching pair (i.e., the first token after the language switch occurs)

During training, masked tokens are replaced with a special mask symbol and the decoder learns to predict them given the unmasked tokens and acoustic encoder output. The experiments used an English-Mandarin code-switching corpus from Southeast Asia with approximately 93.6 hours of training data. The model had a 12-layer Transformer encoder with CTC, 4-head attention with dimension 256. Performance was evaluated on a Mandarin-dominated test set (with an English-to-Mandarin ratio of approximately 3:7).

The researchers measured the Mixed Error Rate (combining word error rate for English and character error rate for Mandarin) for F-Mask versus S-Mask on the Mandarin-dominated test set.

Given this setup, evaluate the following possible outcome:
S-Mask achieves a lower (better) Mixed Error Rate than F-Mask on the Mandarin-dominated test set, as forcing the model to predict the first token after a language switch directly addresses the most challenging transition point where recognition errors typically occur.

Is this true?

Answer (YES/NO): NO